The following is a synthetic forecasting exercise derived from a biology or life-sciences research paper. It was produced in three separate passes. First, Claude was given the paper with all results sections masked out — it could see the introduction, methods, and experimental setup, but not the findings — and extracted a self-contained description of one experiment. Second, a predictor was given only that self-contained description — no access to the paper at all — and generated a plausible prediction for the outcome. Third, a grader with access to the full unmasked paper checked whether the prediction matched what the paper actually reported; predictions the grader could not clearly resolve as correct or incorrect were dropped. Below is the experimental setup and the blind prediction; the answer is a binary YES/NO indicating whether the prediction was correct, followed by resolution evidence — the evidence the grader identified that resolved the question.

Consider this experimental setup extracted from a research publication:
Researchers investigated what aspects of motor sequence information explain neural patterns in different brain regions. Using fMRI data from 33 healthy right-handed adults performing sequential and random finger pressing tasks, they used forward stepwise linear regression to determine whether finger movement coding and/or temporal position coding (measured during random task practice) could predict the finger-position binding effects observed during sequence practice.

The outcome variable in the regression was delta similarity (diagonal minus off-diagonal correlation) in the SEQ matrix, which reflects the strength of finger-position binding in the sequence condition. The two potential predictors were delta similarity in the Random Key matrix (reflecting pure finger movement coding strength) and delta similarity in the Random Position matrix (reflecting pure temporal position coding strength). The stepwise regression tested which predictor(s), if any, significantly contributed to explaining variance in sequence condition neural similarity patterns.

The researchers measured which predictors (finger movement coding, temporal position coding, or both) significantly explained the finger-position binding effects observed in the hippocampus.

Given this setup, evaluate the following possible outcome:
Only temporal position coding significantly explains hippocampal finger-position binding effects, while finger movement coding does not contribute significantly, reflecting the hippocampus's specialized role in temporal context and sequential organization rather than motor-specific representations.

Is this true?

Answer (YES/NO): NO